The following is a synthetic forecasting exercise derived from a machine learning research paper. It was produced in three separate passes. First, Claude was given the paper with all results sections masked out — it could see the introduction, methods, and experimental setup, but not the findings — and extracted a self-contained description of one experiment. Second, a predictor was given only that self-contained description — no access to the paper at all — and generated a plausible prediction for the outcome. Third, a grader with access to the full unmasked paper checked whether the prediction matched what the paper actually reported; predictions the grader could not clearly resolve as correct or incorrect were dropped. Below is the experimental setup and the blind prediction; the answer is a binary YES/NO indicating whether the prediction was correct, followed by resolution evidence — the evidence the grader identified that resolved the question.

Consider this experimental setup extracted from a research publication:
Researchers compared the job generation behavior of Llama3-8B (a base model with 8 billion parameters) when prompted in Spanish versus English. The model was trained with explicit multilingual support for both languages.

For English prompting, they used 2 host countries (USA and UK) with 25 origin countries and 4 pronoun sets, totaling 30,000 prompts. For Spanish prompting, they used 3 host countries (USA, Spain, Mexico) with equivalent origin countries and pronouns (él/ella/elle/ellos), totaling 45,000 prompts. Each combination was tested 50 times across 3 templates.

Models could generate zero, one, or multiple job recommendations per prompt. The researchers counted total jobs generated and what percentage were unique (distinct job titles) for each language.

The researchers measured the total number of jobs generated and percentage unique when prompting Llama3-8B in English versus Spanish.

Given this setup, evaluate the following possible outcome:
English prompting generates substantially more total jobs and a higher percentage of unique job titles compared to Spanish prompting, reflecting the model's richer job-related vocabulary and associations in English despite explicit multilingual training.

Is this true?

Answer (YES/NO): NO